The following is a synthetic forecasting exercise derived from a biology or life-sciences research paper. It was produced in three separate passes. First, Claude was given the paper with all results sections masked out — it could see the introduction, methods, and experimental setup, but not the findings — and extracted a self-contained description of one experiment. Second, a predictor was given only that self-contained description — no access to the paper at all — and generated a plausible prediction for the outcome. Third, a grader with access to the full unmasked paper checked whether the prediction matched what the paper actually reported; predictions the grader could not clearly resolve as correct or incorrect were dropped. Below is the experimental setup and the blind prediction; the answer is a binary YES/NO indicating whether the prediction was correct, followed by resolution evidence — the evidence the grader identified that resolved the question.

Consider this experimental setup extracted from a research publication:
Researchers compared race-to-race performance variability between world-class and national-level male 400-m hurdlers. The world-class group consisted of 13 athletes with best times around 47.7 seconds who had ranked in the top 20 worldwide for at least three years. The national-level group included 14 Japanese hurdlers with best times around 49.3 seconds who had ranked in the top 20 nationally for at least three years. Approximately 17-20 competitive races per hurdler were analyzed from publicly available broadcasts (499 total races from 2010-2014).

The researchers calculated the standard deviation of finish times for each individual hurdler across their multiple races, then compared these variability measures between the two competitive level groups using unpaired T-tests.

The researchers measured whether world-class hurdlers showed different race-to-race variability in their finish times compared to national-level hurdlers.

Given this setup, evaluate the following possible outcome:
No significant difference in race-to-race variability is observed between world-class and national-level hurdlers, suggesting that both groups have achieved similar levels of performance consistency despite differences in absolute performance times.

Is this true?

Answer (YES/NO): YES